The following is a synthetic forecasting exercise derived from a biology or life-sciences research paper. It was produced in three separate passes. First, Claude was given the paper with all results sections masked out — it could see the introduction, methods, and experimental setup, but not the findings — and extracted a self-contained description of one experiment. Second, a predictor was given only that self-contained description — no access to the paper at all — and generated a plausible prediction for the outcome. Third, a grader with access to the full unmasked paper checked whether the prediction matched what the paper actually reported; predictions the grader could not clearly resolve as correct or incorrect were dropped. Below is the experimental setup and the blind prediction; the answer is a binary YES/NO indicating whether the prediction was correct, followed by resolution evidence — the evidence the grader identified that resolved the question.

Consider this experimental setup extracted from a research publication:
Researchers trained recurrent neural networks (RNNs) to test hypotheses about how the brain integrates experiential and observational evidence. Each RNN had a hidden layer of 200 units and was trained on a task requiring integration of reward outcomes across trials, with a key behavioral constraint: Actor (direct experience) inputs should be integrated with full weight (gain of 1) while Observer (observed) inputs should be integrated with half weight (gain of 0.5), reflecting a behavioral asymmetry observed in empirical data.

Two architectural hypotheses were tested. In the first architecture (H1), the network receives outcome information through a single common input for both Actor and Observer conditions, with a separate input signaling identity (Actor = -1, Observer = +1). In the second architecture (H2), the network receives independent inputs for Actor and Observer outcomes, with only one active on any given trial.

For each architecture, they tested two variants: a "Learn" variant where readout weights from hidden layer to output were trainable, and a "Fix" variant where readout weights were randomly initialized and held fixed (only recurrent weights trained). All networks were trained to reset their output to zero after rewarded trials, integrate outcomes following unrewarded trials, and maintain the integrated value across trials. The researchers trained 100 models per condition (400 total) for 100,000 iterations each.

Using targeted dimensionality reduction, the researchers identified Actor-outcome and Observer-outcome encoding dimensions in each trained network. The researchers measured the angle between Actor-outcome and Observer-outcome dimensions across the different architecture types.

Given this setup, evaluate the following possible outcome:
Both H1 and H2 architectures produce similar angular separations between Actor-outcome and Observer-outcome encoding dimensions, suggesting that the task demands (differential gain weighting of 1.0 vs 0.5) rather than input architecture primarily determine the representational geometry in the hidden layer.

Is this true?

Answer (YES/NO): NO